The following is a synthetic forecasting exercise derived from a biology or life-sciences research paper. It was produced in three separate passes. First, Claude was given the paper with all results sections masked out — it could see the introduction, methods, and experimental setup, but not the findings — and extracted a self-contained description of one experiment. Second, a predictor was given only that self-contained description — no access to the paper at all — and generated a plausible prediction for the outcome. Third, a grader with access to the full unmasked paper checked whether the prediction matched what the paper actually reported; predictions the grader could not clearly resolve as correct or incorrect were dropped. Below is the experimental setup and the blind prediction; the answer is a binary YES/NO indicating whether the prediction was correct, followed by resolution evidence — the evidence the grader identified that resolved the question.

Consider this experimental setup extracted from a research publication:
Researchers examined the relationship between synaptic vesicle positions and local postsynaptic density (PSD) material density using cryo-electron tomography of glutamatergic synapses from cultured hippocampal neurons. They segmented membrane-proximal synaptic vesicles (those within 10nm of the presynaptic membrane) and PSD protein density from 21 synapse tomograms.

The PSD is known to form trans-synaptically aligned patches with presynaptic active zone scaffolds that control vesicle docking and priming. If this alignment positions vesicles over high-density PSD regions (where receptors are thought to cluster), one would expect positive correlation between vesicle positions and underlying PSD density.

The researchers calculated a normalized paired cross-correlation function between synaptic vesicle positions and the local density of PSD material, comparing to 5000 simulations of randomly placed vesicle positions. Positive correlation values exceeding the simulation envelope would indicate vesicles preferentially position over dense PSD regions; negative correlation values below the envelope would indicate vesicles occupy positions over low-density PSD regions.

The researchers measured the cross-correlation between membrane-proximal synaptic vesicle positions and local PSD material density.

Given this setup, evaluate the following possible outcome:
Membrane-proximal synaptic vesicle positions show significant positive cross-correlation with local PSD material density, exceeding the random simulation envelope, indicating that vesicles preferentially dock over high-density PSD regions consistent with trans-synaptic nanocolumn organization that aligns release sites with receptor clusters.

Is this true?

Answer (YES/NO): NO